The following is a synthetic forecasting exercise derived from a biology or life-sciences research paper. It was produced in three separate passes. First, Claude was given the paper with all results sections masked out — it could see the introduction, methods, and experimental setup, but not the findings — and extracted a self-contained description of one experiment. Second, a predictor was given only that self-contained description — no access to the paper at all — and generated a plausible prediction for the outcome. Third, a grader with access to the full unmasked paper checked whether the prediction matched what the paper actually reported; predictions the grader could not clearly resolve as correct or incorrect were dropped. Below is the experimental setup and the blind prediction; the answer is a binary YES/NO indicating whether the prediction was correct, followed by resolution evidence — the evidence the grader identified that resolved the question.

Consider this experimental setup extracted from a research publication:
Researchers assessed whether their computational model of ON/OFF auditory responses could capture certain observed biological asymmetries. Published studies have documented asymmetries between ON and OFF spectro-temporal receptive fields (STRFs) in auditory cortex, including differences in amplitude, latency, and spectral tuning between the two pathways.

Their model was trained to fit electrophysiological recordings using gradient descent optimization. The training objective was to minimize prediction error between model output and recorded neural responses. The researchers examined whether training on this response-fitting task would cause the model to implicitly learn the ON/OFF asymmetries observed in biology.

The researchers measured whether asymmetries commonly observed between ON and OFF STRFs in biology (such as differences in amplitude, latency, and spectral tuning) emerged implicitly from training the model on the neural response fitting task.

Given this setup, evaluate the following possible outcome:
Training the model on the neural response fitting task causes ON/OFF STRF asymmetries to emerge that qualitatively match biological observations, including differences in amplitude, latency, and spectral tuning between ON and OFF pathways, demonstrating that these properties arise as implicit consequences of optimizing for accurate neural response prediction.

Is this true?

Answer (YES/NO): NO